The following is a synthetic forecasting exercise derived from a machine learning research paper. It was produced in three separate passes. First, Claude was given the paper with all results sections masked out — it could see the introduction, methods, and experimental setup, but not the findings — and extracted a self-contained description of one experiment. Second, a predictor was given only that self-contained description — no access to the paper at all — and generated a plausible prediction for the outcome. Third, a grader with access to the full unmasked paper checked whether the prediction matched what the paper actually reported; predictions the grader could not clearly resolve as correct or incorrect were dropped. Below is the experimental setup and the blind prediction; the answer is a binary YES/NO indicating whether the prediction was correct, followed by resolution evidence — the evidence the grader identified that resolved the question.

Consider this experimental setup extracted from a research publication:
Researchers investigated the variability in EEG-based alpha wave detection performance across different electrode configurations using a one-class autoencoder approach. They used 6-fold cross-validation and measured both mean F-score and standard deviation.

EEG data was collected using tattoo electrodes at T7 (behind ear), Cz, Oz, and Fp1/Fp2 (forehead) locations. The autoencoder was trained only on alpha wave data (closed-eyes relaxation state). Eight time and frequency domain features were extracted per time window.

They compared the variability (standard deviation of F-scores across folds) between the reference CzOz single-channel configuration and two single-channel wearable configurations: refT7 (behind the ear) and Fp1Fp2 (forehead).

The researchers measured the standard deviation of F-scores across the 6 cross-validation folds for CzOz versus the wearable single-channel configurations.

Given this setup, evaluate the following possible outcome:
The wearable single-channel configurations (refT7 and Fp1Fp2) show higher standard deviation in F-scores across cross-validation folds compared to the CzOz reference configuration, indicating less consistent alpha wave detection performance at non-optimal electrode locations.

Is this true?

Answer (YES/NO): YES